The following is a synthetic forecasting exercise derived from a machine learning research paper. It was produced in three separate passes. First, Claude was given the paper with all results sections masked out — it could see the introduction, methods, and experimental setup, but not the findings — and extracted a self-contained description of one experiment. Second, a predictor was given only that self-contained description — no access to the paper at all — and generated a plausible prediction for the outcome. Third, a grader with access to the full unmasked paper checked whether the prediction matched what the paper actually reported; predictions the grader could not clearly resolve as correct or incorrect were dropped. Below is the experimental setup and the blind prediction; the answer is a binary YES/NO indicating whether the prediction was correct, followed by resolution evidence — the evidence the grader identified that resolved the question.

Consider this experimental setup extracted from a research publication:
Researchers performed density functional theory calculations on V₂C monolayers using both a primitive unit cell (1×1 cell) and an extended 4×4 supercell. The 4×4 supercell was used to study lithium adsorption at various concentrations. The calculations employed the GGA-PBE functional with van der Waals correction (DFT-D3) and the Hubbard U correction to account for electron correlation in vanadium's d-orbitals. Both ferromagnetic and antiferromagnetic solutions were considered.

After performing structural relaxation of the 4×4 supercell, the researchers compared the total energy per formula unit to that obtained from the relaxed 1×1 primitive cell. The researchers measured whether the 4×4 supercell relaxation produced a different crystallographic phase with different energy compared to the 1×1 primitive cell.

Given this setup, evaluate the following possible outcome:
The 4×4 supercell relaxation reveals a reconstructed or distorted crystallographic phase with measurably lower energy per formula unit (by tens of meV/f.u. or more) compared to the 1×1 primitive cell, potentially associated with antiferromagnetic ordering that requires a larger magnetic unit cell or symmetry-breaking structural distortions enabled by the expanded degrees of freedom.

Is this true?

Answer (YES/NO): NO